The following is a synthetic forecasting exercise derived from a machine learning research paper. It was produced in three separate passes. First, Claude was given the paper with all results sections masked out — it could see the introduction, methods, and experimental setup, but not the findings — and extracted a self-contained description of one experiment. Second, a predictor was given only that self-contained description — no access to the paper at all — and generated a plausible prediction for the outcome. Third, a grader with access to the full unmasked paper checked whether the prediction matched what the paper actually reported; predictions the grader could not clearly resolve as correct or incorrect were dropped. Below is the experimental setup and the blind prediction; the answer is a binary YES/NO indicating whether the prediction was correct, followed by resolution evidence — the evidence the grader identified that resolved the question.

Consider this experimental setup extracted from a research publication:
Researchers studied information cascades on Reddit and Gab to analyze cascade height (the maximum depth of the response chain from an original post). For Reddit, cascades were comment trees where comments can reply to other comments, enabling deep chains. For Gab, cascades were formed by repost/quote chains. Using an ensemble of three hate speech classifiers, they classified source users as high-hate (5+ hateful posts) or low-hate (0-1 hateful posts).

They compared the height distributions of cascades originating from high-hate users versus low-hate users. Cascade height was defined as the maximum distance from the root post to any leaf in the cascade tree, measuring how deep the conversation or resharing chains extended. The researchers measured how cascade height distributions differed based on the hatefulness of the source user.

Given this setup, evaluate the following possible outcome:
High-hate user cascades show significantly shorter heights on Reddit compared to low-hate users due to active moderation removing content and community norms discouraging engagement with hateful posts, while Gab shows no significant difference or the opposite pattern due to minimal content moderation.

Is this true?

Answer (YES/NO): NO